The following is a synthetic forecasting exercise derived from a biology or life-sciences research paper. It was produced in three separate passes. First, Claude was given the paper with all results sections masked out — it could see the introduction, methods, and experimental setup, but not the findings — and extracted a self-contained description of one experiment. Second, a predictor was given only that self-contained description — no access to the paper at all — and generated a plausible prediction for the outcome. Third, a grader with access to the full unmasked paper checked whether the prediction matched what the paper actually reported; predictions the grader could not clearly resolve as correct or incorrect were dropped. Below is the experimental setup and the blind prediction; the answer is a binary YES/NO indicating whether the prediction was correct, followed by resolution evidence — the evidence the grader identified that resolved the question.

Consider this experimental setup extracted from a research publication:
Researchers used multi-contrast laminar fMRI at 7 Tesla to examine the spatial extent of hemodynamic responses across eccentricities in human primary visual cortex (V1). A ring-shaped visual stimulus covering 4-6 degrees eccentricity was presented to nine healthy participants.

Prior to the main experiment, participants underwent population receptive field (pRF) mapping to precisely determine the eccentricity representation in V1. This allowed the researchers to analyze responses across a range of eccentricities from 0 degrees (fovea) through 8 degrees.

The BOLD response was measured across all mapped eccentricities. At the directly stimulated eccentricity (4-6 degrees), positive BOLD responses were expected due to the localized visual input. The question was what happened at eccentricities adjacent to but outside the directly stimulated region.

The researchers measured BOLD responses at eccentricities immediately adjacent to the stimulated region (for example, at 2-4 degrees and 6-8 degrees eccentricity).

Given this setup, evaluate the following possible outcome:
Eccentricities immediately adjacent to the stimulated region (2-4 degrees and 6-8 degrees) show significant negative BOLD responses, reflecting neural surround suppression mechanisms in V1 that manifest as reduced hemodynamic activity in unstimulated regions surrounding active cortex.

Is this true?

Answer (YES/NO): YES